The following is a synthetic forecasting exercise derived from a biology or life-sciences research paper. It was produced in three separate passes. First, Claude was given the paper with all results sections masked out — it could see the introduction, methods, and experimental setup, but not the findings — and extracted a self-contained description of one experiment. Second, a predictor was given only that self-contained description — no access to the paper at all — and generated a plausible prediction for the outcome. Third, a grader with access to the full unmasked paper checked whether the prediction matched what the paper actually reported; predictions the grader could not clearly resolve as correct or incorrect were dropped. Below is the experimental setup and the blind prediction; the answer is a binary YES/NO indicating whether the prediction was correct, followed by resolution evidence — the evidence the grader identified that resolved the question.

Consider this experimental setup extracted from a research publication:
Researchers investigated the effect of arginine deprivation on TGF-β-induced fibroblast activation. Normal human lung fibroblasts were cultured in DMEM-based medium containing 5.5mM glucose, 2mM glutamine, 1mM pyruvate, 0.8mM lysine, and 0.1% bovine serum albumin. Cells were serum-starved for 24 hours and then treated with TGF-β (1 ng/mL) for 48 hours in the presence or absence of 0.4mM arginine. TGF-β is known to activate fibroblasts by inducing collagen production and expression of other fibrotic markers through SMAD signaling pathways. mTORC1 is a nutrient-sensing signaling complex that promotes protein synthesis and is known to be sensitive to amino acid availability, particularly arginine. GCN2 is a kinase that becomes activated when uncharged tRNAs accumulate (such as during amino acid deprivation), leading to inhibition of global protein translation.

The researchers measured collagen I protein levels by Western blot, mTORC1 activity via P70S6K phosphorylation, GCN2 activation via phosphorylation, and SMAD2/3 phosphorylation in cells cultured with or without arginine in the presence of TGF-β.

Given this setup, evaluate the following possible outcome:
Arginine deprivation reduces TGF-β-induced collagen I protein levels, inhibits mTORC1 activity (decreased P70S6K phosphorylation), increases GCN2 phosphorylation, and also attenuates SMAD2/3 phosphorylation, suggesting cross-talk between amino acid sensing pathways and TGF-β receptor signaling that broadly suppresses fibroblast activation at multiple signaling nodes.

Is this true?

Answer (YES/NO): YES